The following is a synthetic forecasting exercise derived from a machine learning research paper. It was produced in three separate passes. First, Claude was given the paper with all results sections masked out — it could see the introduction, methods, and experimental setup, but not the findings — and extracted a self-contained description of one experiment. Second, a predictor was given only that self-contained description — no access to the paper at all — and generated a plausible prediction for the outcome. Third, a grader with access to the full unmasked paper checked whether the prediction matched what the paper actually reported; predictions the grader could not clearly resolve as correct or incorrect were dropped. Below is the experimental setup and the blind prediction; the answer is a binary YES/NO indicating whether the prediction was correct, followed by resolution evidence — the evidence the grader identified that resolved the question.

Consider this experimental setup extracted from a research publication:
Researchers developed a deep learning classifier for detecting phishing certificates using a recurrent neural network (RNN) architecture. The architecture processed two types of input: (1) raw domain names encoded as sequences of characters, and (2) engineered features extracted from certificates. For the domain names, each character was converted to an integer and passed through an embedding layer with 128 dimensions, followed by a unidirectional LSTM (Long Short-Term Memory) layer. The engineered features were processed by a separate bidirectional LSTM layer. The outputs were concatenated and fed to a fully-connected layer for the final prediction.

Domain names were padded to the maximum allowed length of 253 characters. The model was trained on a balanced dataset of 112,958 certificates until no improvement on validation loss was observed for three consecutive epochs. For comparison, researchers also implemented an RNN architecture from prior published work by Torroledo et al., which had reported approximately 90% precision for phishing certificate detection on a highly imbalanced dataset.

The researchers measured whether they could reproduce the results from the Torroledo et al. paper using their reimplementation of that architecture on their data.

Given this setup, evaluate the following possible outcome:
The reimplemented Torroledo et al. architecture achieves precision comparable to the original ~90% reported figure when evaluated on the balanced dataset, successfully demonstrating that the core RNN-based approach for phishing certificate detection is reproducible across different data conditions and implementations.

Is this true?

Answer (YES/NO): NO